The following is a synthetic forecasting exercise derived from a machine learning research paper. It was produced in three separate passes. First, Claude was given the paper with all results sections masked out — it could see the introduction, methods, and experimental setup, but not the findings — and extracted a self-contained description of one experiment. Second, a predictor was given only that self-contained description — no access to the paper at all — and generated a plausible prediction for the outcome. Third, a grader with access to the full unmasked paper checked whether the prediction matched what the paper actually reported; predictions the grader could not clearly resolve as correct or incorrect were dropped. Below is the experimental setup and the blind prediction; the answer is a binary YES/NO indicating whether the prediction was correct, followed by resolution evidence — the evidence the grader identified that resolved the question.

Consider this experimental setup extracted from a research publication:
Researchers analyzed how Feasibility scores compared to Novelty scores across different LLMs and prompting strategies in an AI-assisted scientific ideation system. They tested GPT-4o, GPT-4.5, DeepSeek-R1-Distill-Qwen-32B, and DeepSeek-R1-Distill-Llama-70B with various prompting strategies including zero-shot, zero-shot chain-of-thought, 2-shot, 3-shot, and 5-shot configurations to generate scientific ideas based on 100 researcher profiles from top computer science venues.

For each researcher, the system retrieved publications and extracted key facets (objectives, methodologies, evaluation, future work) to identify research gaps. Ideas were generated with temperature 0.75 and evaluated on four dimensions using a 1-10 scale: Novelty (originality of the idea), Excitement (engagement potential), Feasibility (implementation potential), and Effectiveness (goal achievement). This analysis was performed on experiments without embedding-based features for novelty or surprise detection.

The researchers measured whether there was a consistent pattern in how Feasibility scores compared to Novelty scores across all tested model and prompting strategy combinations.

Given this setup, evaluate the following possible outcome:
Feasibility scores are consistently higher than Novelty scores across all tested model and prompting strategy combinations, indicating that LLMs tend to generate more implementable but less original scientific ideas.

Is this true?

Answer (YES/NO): NO